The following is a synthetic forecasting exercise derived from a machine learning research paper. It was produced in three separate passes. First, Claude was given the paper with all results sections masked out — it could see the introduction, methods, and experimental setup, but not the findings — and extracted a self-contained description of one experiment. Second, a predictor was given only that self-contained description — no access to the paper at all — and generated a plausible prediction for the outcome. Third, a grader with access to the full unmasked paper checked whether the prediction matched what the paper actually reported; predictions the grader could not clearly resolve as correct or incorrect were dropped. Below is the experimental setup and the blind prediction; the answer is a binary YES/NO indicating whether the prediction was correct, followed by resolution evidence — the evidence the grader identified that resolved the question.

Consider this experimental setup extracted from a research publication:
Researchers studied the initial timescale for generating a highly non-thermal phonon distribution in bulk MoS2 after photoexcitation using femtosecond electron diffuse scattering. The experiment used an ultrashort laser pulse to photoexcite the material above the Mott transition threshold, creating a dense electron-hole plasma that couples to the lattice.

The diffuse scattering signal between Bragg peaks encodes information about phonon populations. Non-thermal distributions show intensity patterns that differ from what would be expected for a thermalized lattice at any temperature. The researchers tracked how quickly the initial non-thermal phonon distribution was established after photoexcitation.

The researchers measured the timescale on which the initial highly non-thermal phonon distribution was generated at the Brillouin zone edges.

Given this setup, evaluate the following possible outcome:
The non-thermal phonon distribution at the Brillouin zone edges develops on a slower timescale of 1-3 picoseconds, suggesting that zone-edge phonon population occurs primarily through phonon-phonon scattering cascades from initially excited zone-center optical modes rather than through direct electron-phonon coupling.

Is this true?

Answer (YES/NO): NO